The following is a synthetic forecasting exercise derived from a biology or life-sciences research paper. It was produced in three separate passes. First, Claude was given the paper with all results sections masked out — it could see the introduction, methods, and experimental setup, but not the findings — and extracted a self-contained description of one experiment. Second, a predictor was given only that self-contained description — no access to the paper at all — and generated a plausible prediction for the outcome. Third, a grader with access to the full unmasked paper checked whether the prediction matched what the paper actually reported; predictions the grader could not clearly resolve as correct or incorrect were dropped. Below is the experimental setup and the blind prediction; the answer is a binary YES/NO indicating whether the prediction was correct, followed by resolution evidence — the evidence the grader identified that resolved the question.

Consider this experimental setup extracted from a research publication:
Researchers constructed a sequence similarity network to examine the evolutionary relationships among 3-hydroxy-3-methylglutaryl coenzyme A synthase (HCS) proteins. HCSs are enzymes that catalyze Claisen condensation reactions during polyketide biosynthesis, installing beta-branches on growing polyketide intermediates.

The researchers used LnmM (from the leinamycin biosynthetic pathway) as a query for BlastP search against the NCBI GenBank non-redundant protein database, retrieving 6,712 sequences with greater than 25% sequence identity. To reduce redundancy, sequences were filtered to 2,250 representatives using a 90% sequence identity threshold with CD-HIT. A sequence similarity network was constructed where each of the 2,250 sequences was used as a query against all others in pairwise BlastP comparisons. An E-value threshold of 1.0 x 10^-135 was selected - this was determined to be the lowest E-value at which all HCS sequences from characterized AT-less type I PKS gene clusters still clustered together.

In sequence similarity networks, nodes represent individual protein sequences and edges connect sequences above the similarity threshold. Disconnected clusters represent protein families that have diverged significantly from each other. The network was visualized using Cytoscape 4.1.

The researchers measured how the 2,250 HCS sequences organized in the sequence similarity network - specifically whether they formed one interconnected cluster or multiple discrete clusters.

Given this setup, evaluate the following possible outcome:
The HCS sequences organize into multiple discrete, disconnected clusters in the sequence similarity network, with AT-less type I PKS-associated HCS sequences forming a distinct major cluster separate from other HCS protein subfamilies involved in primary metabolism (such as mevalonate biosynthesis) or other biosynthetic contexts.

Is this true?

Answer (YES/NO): YES